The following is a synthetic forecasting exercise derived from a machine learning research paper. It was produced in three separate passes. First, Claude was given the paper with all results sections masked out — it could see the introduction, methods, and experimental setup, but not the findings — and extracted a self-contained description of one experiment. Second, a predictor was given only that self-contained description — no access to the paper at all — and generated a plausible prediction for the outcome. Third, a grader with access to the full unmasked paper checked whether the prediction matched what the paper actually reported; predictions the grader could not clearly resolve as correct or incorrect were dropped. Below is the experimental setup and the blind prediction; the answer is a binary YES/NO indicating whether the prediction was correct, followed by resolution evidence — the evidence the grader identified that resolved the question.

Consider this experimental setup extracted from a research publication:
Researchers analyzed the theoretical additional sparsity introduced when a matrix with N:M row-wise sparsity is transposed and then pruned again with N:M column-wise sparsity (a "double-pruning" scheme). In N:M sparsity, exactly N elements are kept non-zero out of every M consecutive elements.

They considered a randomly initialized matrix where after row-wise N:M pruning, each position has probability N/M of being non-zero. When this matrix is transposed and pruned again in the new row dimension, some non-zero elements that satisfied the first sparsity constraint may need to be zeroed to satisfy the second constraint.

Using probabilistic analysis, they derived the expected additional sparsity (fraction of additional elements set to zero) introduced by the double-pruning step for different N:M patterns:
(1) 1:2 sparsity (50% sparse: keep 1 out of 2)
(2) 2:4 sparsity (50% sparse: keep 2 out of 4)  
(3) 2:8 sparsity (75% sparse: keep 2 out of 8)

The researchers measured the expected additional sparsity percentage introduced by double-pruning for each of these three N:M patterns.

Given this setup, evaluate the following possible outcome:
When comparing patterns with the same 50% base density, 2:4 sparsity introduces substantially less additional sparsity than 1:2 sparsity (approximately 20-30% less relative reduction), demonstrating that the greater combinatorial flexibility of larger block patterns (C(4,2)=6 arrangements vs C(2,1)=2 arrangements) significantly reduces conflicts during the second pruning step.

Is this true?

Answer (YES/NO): YES